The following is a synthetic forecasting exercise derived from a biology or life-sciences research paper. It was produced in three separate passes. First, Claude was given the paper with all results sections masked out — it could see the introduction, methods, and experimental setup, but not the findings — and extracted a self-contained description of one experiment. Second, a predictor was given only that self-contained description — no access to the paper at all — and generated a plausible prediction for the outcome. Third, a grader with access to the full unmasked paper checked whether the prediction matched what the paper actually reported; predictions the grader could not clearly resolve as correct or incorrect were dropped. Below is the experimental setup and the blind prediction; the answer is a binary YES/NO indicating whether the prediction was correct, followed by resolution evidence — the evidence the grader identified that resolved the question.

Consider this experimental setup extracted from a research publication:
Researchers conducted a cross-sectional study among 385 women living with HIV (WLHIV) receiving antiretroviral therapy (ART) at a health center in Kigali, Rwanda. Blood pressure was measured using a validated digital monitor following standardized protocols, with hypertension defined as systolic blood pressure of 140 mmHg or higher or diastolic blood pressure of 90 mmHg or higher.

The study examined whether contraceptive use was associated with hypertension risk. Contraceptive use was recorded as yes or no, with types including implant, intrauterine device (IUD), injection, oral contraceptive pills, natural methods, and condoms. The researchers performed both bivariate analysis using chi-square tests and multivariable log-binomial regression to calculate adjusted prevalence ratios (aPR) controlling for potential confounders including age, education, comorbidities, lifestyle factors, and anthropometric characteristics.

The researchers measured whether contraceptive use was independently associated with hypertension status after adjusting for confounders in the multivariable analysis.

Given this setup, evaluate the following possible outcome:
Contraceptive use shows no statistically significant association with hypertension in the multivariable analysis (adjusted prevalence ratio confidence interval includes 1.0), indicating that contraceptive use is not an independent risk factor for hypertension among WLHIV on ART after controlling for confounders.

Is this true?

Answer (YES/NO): NO